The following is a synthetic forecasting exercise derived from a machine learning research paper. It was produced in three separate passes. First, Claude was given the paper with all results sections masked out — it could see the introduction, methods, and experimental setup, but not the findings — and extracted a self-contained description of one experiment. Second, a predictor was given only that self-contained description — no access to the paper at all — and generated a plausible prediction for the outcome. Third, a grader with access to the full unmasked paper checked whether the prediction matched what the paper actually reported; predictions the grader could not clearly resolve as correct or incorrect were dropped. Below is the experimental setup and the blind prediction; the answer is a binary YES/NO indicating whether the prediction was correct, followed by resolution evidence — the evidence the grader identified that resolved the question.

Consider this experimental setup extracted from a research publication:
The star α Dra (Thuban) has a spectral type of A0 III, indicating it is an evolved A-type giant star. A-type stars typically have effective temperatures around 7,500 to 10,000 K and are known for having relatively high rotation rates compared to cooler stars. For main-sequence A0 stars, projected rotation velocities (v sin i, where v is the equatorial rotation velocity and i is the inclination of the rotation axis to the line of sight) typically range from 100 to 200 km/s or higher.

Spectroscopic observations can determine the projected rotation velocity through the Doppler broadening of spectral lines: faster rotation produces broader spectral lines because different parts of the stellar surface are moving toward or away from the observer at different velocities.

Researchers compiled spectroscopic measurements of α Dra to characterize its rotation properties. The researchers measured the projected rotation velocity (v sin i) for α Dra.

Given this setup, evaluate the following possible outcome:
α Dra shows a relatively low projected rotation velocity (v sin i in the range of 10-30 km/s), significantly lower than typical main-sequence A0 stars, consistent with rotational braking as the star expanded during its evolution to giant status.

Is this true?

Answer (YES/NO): YES